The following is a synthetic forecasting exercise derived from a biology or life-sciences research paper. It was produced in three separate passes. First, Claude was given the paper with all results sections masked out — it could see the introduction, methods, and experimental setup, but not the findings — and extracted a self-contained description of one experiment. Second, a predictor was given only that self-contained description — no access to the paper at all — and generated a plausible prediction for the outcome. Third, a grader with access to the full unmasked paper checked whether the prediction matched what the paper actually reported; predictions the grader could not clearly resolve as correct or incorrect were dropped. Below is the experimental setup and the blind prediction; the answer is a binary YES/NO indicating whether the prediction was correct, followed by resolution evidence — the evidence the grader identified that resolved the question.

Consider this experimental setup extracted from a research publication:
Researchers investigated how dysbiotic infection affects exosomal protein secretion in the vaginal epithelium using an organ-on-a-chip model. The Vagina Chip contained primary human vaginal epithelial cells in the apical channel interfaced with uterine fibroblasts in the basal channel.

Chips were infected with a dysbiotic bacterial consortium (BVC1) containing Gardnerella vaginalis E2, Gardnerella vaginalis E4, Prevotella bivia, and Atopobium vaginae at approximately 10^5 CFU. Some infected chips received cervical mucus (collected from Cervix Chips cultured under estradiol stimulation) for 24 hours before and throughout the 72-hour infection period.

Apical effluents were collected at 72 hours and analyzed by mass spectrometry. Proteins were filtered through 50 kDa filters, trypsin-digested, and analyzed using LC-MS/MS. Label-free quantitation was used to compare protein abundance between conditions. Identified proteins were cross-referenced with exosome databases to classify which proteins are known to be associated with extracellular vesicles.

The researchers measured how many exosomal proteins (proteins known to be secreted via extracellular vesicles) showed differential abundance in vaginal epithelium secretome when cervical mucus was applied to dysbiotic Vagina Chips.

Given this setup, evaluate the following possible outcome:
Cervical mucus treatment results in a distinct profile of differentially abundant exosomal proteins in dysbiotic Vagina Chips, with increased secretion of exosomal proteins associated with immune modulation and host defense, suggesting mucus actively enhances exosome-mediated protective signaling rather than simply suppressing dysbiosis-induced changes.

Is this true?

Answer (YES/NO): NO